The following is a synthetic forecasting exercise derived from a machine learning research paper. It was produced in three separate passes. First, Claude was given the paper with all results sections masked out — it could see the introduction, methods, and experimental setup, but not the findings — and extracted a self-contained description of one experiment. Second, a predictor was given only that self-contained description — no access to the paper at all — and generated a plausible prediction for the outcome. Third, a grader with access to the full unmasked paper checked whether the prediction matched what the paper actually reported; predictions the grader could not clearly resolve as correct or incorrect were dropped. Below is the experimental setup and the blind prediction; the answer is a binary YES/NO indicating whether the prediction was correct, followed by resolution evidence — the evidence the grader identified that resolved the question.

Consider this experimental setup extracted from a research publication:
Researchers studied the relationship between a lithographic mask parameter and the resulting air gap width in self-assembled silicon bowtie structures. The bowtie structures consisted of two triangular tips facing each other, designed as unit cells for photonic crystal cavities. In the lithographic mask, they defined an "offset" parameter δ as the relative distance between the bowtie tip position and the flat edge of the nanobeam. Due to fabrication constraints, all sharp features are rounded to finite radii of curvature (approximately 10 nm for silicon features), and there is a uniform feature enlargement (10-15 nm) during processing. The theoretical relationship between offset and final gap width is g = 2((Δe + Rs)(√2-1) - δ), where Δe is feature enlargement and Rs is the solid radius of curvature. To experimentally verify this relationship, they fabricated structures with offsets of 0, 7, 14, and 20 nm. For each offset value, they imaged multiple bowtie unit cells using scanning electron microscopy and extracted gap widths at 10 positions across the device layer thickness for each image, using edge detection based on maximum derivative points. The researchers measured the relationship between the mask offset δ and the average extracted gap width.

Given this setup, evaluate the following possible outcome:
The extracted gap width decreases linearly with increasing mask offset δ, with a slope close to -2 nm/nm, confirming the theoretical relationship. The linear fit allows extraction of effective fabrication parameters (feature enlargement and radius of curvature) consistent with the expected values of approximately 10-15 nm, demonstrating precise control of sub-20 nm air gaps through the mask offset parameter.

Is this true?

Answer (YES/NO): YES